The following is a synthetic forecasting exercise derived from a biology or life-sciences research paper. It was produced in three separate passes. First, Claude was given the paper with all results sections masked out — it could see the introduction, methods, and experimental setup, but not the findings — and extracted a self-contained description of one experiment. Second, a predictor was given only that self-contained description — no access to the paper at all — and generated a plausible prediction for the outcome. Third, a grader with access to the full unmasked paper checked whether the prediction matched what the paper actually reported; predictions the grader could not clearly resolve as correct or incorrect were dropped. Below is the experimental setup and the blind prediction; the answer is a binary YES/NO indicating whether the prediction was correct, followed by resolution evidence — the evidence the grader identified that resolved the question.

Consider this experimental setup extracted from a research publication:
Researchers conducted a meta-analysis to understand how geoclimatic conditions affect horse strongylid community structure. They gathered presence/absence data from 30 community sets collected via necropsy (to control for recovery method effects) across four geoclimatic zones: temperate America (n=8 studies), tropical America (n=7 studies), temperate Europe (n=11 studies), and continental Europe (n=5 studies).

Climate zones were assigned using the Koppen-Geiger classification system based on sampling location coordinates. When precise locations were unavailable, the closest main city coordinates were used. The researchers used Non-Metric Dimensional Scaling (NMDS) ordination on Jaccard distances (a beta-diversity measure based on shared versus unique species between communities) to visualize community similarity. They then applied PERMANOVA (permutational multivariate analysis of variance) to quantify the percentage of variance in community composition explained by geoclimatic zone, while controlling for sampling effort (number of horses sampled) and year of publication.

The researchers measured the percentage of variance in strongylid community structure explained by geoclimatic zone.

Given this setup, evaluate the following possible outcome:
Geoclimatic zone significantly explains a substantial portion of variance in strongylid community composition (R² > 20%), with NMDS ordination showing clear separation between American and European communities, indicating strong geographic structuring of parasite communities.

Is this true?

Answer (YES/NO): NO